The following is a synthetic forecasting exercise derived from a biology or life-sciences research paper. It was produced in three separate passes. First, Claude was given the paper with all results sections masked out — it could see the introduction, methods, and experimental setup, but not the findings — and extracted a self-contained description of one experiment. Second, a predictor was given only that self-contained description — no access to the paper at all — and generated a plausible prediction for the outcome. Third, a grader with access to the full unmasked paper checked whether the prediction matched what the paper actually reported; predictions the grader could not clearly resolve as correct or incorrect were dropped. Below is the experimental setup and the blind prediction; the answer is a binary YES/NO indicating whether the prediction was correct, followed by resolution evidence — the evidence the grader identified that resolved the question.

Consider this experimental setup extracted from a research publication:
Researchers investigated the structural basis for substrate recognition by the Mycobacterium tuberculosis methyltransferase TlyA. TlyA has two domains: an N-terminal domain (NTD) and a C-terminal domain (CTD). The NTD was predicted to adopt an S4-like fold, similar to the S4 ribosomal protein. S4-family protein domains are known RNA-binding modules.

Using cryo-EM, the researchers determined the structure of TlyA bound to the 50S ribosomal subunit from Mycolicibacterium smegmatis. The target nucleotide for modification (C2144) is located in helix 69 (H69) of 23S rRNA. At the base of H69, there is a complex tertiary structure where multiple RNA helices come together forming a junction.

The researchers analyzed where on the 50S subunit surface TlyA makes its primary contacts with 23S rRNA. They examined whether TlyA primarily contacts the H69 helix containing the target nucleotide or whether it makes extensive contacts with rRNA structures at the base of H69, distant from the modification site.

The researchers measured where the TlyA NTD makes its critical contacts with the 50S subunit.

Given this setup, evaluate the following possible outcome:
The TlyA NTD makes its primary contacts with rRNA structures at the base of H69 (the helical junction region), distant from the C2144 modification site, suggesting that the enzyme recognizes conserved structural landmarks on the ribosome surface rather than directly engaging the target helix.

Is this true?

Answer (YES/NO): YES